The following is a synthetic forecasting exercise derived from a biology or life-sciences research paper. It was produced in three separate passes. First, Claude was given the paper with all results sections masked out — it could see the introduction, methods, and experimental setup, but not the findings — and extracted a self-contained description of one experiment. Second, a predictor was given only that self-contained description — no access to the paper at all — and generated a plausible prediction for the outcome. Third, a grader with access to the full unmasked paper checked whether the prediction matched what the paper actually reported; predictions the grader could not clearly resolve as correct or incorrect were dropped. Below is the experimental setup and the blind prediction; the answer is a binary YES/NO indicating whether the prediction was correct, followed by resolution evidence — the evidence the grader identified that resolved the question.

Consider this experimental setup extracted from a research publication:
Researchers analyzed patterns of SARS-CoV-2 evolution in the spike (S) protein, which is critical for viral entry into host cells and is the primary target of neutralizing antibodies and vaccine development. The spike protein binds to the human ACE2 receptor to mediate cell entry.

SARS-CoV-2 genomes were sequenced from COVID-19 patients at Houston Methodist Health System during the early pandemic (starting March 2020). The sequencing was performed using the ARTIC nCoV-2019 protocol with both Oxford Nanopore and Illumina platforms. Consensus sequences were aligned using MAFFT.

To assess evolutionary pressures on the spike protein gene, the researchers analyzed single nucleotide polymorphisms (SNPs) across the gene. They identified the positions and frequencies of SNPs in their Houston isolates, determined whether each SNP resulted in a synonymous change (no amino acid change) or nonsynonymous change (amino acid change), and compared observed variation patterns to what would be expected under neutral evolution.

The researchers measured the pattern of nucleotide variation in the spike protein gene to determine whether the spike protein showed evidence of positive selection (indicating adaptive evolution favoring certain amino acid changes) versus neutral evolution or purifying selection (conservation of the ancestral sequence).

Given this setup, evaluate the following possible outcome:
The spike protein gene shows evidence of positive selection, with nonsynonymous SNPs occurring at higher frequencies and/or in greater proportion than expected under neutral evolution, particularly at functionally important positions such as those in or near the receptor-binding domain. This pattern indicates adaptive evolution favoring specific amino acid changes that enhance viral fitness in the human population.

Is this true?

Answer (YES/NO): NO